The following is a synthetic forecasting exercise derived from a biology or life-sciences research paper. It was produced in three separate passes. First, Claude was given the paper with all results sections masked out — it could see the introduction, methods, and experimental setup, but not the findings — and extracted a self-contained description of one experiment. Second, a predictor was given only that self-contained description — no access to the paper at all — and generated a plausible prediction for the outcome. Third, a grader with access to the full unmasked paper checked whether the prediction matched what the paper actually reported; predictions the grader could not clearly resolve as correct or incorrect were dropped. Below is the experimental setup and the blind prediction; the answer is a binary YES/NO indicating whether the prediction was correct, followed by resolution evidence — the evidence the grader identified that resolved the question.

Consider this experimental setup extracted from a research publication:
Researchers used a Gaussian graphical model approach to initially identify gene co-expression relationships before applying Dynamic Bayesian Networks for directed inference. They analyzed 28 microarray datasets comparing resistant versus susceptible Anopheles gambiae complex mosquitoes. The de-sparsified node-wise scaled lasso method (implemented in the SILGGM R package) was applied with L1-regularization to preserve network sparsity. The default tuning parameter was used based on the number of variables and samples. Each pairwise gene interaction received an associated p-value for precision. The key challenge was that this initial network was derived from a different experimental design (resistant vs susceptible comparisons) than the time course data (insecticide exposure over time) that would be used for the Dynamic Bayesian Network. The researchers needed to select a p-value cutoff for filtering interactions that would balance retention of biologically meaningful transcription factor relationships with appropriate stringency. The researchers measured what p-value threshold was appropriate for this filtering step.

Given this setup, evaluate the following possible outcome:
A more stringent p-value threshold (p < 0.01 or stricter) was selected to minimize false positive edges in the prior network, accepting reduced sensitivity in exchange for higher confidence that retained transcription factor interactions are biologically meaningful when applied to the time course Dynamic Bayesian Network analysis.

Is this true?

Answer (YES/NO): NO